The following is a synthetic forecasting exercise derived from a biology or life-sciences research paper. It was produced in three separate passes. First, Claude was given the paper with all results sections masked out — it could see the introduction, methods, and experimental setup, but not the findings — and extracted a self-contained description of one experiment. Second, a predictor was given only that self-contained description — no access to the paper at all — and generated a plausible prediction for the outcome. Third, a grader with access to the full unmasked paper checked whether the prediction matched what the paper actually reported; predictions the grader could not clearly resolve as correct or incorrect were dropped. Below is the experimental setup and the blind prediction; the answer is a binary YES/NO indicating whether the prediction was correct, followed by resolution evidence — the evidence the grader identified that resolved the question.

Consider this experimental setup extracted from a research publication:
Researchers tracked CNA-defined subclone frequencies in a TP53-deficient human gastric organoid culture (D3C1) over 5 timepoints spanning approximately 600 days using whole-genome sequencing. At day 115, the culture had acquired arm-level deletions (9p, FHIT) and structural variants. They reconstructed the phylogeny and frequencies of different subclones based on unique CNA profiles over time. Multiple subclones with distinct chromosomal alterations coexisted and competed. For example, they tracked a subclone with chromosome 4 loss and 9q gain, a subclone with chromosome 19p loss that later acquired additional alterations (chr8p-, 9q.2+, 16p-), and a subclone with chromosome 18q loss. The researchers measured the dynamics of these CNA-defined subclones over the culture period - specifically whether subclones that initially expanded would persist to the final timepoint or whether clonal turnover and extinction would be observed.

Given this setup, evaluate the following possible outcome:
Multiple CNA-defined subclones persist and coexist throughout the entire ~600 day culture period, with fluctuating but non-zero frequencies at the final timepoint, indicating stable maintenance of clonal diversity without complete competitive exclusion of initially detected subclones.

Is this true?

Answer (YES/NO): NO